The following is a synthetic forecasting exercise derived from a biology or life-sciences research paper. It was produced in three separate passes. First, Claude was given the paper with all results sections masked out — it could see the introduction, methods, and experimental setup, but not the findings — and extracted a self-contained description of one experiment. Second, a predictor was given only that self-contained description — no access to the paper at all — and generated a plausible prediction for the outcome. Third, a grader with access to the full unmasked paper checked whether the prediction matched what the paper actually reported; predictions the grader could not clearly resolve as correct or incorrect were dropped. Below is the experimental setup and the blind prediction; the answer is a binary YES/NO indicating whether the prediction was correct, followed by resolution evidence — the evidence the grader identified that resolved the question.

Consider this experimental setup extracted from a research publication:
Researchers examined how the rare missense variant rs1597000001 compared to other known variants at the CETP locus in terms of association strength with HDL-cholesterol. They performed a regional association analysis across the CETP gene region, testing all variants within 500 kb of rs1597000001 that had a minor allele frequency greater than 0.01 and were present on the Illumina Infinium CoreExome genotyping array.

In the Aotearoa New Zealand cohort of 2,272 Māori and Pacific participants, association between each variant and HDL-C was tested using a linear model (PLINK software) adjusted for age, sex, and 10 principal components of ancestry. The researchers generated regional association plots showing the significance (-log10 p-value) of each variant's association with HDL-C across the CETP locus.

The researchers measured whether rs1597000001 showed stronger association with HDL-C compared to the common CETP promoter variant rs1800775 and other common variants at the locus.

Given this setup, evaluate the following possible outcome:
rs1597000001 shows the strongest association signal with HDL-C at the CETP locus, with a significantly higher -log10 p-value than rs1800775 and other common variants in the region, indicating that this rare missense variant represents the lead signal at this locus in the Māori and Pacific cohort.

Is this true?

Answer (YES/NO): YES